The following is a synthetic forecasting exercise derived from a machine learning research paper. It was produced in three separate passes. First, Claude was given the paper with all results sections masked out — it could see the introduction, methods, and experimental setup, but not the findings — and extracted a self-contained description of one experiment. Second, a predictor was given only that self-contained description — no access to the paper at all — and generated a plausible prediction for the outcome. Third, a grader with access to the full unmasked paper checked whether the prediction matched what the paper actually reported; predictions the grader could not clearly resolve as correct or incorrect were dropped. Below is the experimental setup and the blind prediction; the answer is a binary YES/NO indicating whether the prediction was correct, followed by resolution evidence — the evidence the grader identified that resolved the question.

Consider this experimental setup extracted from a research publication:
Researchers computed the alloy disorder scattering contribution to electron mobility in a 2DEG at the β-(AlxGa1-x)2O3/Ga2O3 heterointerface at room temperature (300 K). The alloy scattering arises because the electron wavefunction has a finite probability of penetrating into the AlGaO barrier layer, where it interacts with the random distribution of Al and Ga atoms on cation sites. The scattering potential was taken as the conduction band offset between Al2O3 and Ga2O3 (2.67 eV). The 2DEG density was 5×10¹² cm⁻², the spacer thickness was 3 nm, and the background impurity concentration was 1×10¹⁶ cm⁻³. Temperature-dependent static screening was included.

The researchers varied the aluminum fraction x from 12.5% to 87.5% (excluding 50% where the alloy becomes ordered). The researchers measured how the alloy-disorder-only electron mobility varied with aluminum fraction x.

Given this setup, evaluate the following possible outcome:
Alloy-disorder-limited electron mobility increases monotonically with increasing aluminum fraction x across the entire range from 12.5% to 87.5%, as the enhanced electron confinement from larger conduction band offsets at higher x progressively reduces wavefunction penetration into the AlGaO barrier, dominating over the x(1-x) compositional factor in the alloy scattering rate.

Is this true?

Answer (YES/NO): YES